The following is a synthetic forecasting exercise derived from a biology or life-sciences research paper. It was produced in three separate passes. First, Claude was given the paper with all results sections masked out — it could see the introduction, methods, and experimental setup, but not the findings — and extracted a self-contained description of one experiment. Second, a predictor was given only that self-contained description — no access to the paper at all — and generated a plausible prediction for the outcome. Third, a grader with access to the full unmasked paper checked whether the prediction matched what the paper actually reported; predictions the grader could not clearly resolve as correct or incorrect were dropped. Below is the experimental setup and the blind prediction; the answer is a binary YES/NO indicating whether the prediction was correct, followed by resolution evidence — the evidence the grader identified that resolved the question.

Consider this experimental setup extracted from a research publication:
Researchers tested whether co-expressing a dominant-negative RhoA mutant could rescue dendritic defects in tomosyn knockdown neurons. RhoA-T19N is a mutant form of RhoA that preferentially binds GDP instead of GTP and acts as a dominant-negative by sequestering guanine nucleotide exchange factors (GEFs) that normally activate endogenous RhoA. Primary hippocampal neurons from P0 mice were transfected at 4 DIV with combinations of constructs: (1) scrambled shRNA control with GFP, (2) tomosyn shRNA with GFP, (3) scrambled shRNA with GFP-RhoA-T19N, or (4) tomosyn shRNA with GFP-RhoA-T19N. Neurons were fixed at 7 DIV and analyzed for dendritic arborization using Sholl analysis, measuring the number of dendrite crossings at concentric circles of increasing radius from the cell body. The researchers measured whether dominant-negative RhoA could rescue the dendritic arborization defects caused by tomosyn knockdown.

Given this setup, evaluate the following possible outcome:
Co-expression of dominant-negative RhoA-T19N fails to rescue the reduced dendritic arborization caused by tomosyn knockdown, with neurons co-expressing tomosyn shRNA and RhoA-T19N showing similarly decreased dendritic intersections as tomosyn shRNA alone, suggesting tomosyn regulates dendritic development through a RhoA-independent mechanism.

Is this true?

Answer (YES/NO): NO